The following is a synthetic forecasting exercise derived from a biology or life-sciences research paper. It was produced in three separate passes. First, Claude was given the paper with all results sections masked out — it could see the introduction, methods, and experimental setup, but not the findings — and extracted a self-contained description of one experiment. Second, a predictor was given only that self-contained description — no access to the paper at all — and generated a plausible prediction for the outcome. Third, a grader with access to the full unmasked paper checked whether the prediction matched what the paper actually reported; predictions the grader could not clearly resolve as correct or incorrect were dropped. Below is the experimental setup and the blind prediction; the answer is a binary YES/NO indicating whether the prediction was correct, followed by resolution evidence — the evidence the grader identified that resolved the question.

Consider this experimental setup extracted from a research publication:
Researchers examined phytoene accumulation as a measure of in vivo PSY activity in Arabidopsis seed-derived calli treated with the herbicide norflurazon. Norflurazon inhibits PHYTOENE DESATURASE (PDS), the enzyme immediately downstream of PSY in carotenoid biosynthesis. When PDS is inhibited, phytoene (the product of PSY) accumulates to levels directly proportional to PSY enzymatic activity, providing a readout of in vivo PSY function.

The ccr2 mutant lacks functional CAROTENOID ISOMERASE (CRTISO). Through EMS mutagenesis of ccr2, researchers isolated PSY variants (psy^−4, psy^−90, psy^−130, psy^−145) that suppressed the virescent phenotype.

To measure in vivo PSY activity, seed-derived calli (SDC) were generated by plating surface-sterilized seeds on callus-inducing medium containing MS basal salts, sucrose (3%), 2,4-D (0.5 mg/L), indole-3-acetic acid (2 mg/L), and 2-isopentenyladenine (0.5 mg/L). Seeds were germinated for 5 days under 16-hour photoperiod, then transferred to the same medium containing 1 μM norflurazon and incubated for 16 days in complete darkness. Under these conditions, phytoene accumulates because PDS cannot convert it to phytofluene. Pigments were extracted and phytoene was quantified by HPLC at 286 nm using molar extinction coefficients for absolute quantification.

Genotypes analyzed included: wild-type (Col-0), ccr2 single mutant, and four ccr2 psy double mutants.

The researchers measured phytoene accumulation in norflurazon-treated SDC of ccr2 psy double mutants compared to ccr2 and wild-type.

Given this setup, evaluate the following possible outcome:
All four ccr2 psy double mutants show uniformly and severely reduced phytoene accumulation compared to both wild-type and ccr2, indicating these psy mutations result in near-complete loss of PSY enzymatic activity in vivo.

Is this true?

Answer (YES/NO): NO